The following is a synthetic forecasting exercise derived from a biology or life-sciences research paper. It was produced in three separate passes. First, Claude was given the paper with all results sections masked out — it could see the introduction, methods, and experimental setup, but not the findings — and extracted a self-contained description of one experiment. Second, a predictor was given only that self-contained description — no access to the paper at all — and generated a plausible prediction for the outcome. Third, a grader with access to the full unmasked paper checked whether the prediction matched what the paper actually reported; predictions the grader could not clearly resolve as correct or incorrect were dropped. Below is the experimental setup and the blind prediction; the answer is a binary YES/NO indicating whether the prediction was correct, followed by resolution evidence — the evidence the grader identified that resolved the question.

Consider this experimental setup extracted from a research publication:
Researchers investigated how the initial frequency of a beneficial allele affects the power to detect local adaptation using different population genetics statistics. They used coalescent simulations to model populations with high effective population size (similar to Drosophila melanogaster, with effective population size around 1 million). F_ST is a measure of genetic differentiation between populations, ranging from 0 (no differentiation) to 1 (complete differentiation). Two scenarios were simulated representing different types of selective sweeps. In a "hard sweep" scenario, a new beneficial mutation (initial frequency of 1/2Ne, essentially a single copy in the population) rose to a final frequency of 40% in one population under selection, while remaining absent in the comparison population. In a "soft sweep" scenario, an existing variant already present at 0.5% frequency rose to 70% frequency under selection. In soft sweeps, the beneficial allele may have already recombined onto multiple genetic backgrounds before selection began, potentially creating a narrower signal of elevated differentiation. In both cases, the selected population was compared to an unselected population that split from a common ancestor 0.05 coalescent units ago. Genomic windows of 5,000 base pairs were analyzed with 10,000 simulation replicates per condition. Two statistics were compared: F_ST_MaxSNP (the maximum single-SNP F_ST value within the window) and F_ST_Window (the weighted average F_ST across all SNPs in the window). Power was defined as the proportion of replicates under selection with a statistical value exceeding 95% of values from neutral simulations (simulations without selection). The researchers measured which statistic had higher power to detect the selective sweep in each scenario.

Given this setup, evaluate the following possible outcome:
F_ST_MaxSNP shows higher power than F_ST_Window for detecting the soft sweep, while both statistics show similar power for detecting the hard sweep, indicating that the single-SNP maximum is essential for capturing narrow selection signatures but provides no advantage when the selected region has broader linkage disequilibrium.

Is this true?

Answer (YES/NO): NO